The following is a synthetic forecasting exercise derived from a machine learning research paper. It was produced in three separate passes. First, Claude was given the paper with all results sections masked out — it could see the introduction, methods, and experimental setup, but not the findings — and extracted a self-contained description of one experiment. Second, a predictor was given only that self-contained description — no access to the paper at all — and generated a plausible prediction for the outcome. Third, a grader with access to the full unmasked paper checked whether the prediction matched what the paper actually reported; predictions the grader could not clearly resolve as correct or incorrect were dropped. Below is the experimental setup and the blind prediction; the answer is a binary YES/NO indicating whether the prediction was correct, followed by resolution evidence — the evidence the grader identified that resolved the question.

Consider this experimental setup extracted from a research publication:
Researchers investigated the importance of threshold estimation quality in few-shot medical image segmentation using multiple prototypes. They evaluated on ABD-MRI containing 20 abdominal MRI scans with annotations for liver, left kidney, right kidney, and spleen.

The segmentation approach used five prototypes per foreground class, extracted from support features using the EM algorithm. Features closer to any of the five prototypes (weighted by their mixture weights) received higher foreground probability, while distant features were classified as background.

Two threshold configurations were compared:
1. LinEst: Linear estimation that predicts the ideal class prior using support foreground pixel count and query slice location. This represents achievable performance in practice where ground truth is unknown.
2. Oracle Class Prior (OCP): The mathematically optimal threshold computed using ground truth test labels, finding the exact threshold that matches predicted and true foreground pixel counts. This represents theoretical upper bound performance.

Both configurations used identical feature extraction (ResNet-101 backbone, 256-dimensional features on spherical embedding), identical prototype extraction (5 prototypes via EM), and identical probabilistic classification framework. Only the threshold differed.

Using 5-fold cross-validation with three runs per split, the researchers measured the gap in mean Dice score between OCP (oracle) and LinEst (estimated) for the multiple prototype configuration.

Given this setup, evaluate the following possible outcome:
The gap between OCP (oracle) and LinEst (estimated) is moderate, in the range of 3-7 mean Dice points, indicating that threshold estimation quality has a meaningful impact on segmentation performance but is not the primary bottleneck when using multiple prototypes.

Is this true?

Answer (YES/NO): NO